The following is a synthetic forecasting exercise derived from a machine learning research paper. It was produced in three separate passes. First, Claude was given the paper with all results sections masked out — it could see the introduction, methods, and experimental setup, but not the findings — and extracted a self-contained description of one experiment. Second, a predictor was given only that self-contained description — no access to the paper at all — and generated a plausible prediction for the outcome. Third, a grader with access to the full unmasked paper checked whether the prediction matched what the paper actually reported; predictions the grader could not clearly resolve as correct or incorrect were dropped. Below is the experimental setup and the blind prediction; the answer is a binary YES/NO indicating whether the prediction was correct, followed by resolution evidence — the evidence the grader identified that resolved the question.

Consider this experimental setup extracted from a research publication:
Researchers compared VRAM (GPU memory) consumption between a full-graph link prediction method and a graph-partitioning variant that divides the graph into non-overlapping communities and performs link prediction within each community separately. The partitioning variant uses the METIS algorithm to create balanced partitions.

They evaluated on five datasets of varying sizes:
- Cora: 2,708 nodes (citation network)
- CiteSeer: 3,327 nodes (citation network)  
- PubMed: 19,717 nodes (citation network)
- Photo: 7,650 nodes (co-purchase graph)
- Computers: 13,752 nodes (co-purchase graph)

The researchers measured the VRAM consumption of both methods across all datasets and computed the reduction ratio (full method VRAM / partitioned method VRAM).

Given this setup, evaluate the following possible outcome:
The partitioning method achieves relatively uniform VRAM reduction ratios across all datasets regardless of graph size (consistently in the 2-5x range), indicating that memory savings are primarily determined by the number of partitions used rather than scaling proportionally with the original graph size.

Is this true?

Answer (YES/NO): NO